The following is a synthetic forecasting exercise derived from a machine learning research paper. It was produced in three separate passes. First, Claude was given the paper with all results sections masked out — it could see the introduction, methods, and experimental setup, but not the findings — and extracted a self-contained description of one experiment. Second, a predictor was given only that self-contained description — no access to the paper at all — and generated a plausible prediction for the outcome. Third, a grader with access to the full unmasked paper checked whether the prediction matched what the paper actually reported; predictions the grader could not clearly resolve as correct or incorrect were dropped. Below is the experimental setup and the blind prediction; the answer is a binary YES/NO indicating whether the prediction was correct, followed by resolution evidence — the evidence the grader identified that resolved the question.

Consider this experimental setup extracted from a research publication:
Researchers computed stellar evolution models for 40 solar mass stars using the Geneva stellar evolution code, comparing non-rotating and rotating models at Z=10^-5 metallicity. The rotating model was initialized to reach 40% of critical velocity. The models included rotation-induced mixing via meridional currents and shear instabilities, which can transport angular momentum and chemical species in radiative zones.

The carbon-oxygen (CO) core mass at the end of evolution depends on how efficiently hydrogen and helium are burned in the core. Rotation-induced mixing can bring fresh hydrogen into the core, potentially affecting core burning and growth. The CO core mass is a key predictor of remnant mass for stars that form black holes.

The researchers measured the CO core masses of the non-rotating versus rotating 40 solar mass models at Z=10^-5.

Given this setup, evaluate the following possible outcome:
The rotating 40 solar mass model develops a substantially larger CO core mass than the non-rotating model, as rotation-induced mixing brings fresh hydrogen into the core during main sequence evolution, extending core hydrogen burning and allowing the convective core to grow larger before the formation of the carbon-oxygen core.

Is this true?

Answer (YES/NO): NO